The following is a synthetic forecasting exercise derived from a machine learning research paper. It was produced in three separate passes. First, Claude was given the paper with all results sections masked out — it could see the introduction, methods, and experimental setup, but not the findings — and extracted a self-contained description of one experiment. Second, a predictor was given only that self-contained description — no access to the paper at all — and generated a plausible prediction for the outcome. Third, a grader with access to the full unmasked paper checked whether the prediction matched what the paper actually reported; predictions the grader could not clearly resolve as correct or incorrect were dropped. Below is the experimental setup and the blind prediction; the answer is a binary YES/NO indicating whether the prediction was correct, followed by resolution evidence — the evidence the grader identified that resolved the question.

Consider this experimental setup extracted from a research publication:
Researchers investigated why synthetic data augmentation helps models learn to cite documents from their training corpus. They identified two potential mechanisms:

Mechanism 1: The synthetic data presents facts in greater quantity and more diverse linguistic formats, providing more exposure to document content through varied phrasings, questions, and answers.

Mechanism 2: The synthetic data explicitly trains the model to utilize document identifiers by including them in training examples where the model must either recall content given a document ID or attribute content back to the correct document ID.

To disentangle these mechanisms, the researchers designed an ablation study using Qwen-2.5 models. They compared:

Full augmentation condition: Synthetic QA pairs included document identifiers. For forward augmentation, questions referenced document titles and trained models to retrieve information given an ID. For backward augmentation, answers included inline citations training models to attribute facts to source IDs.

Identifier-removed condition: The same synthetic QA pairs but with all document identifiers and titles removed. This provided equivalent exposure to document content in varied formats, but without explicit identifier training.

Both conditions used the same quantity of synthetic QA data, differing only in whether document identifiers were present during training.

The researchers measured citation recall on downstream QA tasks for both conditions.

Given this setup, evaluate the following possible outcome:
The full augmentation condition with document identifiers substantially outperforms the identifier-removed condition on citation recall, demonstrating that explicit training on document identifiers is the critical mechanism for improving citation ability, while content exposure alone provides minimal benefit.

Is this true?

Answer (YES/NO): NO